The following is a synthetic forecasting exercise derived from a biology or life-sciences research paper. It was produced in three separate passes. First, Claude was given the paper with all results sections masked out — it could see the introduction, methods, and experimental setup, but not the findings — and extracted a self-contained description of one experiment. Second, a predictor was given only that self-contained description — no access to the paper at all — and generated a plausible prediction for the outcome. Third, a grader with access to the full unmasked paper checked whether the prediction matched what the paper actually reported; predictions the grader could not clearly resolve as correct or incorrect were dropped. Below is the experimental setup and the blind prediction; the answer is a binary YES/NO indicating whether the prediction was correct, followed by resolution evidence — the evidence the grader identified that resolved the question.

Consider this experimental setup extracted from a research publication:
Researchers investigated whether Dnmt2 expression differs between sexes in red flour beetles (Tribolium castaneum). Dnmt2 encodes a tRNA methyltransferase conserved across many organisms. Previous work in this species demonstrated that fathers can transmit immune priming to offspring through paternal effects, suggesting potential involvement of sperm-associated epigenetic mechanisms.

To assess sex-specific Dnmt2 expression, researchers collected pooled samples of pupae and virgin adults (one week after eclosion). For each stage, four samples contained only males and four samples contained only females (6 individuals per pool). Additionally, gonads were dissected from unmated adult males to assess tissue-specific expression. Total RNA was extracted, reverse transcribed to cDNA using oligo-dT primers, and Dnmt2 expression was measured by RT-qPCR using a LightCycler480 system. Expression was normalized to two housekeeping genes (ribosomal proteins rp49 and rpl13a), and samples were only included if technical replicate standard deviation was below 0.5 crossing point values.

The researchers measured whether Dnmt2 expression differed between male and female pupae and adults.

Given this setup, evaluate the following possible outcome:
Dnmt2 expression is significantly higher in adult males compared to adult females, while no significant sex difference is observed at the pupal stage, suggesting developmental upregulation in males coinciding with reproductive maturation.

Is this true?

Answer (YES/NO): NO